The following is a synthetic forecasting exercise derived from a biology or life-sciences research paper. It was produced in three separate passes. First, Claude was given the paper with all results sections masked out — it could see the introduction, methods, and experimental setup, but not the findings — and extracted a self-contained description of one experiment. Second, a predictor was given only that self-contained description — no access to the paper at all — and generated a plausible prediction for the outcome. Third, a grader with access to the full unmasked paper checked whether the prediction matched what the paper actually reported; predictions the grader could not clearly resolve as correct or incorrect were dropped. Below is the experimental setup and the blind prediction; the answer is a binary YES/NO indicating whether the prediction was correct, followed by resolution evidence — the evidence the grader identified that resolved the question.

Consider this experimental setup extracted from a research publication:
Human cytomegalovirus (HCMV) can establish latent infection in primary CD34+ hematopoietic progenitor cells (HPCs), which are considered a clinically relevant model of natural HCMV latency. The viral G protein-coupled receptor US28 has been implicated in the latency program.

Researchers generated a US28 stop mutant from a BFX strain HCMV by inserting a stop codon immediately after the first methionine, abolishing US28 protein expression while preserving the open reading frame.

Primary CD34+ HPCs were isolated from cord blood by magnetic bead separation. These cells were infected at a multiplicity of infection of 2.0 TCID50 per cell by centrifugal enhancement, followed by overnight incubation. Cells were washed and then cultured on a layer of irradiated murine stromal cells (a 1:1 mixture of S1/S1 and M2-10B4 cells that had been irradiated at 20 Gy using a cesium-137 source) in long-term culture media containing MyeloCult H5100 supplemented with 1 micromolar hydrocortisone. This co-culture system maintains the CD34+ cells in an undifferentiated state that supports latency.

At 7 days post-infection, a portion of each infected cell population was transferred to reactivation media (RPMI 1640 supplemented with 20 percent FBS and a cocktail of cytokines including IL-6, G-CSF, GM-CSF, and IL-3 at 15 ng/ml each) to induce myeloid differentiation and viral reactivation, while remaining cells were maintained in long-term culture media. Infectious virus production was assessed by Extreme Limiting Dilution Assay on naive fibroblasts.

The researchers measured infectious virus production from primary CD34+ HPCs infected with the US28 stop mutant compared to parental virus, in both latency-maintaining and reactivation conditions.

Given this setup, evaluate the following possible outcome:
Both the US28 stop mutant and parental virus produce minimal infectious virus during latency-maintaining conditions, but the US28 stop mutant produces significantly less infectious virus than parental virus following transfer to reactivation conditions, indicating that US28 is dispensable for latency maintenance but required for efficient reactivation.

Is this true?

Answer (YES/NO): NO